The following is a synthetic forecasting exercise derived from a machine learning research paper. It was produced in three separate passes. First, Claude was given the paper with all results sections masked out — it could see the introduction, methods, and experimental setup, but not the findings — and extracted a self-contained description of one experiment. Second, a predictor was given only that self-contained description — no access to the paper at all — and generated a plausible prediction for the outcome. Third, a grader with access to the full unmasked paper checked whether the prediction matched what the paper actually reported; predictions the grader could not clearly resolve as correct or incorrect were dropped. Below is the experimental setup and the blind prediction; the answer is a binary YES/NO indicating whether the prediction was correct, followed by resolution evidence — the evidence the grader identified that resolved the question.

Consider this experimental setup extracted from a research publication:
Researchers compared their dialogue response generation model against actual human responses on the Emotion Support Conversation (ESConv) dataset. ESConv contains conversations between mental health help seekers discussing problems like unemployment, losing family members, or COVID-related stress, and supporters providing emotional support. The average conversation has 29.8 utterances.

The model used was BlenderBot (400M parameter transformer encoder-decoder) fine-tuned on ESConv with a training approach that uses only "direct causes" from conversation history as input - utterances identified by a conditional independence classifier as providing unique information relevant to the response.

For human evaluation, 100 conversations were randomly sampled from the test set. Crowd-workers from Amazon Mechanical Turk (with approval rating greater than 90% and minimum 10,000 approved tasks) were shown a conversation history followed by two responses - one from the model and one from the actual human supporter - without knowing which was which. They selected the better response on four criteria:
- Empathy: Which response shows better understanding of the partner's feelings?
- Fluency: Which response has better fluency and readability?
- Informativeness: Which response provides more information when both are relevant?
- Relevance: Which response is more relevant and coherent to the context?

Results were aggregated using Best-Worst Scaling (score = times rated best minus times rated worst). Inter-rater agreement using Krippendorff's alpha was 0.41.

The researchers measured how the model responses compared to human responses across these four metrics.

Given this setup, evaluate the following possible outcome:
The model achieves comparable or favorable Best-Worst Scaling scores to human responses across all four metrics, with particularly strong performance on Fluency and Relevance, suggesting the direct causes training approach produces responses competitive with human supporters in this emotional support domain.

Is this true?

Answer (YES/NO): NO